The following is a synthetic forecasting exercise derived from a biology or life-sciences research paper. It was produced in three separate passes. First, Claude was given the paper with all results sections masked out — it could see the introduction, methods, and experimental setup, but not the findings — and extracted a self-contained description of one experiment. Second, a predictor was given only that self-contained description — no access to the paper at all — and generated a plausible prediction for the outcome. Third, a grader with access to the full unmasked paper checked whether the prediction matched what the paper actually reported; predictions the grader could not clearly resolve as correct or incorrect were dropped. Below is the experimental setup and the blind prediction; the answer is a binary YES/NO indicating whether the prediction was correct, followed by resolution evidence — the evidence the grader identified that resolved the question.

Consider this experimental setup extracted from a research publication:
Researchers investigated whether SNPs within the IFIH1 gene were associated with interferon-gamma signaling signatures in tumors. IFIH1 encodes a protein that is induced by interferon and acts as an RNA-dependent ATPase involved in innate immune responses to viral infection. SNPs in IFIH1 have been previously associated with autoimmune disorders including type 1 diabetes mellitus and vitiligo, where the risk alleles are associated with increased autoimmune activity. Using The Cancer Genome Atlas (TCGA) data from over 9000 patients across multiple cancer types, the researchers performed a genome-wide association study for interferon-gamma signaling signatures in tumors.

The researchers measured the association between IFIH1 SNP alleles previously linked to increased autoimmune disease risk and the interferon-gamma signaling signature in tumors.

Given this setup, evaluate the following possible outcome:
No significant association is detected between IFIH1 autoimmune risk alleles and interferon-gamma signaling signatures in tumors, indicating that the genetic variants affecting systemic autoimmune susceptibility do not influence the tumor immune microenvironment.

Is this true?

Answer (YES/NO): NO